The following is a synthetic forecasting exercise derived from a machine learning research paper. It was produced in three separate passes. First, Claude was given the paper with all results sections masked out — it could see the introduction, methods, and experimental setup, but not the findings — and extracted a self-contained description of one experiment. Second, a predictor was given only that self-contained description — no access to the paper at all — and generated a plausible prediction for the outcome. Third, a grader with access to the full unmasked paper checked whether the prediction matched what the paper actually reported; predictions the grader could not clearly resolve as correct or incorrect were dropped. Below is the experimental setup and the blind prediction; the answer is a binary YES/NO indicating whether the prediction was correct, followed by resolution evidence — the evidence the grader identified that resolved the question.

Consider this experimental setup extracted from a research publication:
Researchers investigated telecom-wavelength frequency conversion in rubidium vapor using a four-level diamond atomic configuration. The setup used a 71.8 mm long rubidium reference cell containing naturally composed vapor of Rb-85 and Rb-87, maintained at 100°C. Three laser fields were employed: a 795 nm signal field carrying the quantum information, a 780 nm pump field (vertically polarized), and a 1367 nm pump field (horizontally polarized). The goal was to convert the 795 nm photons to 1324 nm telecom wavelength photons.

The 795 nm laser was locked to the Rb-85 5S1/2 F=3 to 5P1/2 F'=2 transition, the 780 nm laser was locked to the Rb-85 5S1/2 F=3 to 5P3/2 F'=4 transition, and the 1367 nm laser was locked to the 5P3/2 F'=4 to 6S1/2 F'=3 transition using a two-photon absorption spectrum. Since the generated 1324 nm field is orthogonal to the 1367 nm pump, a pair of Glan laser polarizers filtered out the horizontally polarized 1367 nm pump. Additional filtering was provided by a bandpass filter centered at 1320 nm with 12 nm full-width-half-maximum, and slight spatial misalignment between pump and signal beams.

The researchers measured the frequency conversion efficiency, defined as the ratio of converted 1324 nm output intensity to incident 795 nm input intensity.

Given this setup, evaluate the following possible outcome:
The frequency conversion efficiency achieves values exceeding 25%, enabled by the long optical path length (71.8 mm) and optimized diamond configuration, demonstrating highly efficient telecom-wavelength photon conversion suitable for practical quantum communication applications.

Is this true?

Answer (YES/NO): NO